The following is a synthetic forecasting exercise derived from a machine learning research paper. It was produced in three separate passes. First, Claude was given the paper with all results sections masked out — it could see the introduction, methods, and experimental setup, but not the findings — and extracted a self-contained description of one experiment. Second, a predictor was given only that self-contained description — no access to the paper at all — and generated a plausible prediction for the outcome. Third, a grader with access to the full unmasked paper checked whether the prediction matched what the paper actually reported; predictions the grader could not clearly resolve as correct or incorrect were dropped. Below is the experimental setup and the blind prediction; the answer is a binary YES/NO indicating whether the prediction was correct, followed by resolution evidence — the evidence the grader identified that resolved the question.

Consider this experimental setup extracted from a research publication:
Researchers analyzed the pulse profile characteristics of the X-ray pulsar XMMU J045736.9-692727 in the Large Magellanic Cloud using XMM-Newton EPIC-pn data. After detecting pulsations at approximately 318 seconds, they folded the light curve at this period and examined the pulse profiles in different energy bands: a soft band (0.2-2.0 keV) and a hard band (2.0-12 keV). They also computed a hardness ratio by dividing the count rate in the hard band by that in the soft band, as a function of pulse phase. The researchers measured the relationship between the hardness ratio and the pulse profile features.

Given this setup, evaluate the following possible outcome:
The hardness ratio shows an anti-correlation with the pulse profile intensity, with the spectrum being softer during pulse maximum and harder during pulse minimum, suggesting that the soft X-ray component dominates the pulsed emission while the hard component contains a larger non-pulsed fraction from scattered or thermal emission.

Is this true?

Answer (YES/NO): NO